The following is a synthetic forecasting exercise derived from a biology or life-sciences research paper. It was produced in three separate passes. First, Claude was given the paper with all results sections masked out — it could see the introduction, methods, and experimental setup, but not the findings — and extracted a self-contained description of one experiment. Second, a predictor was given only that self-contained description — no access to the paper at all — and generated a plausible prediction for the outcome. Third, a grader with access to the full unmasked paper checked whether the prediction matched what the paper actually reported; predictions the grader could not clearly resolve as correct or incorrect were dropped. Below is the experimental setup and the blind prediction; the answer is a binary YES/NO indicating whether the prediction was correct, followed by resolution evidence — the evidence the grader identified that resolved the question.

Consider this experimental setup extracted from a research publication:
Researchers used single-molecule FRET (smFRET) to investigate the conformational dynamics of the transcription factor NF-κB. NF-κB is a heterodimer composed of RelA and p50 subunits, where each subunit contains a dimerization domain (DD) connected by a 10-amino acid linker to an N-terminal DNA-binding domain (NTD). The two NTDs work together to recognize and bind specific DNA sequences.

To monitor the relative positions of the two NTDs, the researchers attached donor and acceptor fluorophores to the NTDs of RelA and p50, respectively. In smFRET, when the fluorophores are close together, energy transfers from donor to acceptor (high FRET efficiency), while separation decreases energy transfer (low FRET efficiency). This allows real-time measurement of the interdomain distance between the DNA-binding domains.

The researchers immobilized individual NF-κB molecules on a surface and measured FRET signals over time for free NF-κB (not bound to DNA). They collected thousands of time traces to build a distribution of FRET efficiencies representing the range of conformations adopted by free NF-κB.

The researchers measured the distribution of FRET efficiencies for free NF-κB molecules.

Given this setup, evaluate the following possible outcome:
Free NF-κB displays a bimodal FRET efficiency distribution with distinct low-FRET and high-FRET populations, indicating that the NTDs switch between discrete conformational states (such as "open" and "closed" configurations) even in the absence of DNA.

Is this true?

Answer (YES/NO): NO